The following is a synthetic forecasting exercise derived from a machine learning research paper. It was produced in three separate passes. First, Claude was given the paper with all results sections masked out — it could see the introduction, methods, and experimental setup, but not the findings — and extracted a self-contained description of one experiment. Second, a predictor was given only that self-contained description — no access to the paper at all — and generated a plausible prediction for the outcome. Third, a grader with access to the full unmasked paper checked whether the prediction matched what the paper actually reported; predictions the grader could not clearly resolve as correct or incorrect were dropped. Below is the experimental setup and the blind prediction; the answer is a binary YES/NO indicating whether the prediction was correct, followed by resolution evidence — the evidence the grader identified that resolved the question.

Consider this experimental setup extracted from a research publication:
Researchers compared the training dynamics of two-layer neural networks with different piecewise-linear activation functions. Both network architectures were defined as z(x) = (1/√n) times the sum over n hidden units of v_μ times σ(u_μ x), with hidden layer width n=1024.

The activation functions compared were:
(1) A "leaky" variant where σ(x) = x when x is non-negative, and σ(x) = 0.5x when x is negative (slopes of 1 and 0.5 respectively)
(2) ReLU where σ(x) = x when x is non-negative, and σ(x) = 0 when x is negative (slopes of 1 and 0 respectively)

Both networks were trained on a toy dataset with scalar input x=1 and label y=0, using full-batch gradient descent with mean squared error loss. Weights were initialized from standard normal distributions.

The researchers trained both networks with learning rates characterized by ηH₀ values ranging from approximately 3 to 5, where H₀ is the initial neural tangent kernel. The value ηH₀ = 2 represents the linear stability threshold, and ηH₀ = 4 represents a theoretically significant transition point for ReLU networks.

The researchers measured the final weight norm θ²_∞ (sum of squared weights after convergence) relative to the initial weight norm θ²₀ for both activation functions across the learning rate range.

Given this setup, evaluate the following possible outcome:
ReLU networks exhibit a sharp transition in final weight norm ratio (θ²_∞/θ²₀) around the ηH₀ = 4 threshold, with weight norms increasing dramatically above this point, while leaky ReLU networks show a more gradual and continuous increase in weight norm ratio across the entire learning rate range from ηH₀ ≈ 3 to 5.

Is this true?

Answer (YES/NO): NO